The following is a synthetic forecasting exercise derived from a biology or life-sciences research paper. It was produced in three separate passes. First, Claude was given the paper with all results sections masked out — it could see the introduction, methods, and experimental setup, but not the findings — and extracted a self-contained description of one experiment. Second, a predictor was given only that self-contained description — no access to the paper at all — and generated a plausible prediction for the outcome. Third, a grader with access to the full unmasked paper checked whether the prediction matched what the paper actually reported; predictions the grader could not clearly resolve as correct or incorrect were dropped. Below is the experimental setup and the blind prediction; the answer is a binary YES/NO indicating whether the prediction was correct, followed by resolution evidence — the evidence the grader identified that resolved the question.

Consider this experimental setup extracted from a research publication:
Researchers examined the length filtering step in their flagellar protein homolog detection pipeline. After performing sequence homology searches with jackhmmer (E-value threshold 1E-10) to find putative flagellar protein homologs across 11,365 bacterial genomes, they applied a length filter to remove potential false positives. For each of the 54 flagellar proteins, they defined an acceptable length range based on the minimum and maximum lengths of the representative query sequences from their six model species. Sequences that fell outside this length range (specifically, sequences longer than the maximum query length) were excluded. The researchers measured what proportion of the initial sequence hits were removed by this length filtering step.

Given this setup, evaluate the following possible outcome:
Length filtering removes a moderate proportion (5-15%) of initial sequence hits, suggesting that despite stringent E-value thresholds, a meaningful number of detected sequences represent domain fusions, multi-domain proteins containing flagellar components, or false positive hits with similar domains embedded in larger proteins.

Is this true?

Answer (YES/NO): NO